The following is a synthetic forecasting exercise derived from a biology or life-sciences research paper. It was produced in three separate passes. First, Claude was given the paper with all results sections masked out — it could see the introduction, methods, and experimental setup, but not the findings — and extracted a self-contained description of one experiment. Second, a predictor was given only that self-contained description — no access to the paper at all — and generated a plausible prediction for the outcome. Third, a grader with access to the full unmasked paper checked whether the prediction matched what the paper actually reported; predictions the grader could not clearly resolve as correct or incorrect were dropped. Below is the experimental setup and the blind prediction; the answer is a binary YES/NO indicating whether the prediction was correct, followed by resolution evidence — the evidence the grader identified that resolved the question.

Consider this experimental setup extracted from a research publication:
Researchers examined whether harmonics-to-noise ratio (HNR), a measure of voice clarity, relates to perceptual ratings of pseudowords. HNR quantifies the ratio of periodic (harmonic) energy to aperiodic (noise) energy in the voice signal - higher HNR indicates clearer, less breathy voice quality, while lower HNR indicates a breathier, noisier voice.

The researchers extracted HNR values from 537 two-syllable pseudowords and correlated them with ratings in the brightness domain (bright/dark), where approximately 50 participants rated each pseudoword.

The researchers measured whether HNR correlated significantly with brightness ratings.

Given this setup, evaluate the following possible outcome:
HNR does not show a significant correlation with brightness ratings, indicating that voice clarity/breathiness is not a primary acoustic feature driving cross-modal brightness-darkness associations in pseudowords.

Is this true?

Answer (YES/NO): NO